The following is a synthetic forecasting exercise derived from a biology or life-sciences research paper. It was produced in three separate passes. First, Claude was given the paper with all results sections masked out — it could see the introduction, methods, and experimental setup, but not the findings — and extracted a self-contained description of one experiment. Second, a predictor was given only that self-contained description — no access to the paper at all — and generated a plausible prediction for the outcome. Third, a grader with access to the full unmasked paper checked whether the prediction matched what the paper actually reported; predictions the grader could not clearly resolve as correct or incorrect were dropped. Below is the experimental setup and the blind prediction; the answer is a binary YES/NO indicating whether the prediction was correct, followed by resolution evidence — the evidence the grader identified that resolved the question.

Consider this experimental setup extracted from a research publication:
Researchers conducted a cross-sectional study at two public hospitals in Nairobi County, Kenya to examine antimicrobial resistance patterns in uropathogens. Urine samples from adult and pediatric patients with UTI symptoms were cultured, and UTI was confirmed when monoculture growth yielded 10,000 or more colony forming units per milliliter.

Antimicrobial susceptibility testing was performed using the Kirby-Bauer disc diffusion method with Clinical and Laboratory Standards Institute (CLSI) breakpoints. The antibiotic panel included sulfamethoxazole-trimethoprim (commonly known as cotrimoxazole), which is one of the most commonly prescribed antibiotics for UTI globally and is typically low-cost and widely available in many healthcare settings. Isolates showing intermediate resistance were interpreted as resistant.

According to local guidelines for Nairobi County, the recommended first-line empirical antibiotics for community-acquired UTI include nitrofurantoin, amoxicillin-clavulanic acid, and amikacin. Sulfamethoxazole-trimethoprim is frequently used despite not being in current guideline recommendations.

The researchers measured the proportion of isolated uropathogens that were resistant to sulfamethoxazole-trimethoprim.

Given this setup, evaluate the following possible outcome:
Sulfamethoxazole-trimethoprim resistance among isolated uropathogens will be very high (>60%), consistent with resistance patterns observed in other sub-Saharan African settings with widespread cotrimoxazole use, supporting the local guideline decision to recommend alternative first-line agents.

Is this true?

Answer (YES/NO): YES